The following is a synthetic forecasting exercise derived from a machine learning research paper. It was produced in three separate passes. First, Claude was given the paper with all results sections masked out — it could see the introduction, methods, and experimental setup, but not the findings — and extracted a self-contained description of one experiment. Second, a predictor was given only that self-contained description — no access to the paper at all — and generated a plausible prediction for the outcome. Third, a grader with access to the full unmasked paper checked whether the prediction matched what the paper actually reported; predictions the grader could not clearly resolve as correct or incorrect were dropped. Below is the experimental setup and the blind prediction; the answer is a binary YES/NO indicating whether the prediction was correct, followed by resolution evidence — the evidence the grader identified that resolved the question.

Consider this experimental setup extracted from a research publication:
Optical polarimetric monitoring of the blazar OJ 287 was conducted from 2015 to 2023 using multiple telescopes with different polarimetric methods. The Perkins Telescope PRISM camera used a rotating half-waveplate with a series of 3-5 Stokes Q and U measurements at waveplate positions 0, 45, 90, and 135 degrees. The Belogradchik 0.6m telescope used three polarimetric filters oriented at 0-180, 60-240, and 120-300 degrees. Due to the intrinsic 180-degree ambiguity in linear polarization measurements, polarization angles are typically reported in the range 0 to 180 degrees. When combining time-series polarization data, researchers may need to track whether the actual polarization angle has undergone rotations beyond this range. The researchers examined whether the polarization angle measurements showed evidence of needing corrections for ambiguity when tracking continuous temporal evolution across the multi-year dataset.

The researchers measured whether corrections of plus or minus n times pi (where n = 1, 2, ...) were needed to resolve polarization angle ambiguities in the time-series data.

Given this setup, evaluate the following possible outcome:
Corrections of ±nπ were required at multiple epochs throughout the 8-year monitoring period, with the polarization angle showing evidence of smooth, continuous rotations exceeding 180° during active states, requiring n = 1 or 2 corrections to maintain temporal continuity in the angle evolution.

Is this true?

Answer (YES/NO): YES